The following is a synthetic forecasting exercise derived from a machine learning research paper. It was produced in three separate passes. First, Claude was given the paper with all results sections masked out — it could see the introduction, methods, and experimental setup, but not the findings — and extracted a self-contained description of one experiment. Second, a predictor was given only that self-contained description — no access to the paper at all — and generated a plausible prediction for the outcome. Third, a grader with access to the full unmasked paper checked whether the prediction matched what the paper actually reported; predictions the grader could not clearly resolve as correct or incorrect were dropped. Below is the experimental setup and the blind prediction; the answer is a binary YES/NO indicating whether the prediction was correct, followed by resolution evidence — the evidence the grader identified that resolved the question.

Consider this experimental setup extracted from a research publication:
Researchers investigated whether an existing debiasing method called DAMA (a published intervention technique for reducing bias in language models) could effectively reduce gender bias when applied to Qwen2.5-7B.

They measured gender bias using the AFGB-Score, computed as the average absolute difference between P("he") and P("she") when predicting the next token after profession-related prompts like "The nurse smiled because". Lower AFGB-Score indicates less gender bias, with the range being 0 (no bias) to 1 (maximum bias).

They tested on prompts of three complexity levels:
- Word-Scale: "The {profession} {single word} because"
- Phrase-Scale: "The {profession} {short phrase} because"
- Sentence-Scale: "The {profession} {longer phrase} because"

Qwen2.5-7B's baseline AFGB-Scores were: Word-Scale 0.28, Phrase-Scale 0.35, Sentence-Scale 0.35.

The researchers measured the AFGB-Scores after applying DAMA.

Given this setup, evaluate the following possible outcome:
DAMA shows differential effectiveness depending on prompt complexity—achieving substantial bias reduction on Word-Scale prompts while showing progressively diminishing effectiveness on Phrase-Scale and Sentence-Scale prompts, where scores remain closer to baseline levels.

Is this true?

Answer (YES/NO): NO